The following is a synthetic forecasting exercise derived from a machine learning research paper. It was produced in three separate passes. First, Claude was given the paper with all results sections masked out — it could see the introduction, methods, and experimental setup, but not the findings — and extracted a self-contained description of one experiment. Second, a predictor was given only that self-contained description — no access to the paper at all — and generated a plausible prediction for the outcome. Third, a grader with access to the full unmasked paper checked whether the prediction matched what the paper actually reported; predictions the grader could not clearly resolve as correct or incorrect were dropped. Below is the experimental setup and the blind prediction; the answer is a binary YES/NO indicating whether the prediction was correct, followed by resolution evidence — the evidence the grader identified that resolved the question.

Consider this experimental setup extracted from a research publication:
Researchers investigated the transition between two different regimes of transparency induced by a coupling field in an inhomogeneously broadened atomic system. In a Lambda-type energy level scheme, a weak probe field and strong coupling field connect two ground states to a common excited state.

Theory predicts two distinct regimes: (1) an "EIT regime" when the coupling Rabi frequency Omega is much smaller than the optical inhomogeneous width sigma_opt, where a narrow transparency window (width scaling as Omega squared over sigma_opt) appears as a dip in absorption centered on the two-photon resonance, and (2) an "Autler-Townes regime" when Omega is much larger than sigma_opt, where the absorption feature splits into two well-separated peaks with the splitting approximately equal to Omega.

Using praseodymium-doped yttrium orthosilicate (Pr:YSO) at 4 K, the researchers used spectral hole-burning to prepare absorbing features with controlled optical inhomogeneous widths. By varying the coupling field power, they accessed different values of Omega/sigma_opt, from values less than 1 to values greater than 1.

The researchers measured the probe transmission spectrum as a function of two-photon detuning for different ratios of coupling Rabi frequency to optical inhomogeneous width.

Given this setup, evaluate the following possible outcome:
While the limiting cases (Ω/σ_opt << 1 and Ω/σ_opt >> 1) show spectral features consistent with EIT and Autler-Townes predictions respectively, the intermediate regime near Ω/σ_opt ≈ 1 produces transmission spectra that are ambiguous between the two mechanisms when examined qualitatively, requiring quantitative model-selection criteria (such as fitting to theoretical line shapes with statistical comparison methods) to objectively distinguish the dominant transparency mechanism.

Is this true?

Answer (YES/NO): NO